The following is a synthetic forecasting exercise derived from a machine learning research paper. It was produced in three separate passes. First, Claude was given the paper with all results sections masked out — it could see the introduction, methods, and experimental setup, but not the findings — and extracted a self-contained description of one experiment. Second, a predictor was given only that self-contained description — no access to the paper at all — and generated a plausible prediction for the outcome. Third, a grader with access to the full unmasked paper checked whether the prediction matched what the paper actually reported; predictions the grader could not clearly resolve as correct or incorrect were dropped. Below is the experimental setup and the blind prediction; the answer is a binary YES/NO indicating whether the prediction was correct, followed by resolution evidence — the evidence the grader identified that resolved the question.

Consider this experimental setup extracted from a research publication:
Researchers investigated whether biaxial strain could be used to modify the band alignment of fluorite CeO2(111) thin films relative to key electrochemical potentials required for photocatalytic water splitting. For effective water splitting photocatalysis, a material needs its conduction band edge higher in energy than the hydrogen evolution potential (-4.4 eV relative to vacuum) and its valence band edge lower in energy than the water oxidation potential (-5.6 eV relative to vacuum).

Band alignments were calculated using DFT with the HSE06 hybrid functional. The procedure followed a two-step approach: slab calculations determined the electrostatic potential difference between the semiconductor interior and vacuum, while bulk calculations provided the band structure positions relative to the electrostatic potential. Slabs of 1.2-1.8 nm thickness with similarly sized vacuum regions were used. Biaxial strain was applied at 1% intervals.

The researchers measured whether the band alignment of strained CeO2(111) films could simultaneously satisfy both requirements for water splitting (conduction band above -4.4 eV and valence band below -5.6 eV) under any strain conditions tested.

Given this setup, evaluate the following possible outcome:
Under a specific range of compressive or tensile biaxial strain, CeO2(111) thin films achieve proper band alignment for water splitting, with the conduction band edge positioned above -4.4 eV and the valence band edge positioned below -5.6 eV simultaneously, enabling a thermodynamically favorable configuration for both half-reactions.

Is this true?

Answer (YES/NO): YES